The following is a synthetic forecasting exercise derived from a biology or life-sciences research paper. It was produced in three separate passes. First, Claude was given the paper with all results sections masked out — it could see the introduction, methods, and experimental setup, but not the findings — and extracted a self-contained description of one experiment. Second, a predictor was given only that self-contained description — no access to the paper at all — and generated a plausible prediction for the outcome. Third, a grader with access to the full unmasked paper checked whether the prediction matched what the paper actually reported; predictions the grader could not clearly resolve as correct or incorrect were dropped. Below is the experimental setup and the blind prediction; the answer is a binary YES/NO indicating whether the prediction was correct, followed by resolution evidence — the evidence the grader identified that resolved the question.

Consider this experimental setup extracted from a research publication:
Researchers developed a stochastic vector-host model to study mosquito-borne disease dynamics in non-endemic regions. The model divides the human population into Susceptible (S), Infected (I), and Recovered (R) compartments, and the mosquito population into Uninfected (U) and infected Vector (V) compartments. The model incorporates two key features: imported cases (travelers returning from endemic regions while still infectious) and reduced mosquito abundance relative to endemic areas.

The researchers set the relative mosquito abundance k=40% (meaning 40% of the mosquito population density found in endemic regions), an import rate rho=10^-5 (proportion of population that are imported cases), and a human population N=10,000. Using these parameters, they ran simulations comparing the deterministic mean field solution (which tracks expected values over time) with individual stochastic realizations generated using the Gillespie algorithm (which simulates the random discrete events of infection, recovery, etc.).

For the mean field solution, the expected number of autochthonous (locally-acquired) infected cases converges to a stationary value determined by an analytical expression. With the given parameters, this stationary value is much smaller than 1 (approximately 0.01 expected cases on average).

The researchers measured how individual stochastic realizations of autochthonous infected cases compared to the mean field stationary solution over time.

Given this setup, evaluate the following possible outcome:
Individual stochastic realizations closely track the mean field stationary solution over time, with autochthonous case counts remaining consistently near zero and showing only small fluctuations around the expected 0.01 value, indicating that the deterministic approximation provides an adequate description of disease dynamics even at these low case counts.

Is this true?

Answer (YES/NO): NO